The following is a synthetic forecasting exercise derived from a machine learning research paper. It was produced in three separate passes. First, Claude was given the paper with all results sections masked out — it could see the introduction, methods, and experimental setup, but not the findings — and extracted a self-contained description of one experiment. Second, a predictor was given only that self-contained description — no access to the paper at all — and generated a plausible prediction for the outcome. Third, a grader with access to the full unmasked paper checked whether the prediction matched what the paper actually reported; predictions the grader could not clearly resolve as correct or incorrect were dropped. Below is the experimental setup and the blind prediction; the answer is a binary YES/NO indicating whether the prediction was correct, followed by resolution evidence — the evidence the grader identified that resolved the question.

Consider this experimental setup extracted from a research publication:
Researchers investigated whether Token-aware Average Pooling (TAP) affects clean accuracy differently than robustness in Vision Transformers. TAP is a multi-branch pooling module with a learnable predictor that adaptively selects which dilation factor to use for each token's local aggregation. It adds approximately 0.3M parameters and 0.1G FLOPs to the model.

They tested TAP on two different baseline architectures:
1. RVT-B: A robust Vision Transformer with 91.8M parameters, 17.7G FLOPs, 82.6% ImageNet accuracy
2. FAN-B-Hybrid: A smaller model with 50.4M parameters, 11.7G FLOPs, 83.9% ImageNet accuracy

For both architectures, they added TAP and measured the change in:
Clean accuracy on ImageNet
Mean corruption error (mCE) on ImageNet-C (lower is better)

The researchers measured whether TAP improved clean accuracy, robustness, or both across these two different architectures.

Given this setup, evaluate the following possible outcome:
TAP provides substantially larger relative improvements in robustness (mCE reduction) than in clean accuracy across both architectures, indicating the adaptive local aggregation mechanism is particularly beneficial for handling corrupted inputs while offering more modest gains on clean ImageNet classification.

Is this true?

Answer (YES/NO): YES